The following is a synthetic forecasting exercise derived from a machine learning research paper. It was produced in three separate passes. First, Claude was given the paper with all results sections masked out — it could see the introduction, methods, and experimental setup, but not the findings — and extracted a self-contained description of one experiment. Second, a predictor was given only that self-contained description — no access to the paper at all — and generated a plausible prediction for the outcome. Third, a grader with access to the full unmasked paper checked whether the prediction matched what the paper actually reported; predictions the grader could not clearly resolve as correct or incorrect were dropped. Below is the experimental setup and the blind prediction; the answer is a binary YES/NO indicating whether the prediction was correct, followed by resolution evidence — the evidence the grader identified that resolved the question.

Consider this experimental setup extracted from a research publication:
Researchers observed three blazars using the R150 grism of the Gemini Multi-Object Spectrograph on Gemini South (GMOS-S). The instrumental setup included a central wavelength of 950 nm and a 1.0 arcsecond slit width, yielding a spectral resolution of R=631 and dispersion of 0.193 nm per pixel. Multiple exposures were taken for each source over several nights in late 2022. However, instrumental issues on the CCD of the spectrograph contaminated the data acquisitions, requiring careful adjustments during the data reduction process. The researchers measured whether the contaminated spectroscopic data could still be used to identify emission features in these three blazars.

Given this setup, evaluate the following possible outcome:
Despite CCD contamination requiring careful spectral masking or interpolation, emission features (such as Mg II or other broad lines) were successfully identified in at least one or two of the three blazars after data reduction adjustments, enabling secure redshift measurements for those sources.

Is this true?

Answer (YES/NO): NO